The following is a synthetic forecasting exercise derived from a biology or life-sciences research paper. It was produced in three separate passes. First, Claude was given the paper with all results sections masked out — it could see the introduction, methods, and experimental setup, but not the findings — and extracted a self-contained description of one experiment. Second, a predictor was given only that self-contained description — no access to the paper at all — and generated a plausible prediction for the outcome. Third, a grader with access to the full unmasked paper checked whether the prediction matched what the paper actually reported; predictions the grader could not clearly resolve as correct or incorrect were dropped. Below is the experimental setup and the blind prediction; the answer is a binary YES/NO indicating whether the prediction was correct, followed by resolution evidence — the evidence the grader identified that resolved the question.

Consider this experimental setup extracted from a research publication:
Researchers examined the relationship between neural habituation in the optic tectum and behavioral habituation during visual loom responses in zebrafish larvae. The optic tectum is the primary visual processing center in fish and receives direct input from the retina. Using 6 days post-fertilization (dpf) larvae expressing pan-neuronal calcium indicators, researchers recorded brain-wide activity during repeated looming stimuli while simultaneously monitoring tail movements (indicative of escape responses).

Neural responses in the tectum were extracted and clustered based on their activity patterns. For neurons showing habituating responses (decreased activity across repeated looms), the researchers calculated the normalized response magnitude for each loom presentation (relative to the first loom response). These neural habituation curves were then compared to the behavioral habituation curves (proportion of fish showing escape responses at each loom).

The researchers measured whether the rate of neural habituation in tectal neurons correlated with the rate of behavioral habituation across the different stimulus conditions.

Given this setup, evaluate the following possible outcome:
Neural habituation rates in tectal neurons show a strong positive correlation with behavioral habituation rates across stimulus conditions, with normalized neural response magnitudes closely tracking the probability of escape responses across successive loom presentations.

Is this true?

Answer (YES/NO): YES